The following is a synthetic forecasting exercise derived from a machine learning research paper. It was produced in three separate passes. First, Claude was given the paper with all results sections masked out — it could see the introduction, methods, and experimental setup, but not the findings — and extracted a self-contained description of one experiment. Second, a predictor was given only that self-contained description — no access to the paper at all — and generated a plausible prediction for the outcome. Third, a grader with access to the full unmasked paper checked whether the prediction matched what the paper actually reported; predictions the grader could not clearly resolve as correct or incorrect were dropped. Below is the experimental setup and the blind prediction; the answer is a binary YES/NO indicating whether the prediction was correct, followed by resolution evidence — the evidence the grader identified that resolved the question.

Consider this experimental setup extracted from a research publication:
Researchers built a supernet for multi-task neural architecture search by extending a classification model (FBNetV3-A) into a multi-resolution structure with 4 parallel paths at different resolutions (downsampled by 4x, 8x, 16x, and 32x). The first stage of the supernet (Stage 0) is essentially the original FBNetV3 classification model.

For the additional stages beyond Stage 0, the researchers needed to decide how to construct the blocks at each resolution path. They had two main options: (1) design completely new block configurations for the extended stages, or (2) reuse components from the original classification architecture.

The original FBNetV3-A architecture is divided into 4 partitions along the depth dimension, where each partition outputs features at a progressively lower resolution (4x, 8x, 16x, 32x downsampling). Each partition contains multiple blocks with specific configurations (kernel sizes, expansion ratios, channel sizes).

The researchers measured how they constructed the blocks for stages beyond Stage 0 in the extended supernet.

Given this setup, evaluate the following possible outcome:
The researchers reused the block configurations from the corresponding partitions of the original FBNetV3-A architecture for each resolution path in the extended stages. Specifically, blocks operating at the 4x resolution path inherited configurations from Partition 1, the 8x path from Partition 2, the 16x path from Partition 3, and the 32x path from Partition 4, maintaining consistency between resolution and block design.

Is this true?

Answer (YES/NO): NO